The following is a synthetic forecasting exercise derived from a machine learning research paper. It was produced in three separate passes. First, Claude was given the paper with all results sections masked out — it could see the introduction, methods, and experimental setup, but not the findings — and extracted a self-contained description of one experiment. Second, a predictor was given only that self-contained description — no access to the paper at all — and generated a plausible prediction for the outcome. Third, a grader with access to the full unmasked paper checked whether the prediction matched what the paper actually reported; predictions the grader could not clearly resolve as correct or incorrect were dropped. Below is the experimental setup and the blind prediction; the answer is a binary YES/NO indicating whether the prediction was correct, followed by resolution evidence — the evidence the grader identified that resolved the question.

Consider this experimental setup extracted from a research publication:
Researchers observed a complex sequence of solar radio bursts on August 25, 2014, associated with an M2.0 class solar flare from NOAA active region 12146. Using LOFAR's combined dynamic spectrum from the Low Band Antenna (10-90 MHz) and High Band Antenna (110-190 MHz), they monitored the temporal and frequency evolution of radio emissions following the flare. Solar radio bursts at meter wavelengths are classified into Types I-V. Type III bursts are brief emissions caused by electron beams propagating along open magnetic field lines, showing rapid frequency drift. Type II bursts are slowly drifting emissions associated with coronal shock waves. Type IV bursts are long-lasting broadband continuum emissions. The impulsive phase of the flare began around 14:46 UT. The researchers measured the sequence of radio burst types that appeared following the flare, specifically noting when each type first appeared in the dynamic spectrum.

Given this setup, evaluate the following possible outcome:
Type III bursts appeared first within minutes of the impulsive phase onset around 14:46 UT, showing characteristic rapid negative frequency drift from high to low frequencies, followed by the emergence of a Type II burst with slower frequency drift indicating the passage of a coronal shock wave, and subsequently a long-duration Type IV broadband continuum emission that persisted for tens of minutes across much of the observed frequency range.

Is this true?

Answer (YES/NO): YES